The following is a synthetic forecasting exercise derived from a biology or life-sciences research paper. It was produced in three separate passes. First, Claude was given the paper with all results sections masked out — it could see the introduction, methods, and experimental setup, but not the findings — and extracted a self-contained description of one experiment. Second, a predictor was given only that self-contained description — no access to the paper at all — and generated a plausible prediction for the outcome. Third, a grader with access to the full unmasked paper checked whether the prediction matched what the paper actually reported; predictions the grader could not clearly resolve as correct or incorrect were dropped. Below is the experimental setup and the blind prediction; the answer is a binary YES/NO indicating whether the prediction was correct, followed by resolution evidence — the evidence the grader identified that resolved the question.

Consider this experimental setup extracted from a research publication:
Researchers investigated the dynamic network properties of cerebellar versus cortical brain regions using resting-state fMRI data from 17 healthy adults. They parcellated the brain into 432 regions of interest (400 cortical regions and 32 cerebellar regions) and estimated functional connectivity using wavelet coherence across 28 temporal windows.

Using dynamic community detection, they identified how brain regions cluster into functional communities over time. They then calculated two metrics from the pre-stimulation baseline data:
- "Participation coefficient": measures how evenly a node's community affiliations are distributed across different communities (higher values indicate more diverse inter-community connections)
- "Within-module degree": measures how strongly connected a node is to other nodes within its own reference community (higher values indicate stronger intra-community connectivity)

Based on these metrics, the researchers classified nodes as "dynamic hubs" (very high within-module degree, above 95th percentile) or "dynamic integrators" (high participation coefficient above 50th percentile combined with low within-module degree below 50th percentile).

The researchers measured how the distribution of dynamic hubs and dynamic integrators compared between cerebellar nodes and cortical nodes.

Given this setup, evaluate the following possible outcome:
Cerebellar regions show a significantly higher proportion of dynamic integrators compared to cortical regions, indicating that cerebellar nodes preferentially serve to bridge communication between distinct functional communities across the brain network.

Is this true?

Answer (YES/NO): YES